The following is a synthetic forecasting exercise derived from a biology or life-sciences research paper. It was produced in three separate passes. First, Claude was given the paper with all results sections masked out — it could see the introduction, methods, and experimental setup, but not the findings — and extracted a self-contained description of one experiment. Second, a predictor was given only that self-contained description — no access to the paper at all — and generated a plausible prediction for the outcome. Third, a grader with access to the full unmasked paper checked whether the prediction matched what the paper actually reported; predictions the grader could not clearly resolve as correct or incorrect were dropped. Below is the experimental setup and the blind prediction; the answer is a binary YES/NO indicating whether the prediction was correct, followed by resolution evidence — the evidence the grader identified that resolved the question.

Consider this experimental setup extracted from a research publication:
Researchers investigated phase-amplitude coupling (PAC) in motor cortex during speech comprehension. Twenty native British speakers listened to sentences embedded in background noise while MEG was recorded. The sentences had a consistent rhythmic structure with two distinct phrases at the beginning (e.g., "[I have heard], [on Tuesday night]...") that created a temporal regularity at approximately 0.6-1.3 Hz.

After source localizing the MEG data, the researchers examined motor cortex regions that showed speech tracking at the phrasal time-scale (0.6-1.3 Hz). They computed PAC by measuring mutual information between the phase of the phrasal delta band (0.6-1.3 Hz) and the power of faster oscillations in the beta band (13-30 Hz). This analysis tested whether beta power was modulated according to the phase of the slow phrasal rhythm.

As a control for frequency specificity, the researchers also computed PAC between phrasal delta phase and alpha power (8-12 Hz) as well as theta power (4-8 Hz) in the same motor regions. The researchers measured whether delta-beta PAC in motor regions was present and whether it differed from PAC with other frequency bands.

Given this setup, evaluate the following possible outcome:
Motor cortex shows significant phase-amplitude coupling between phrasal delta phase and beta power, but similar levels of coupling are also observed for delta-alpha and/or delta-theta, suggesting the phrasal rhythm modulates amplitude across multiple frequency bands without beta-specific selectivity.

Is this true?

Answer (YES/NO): NO